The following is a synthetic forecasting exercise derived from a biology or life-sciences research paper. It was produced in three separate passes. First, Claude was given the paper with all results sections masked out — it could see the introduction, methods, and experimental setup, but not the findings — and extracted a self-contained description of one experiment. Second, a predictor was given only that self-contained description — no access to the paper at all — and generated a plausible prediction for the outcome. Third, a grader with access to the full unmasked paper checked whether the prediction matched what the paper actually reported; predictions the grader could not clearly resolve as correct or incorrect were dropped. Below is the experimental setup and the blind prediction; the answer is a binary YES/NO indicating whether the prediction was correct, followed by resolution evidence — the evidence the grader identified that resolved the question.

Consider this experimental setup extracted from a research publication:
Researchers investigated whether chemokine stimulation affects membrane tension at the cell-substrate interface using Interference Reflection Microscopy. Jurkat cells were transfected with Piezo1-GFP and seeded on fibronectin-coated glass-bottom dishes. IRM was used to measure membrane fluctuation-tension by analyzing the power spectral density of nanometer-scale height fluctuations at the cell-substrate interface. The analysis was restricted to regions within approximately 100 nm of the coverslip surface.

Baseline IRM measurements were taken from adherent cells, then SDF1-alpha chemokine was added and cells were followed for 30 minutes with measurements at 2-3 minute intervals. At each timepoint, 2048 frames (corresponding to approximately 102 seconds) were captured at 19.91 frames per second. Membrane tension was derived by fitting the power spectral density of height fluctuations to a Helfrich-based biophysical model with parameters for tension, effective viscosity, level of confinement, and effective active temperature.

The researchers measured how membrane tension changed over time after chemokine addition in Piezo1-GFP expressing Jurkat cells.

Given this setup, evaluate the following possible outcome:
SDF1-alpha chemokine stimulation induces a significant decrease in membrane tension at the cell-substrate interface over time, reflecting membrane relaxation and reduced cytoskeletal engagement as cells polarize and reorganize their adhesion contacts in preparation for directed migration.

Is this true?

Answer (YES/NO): NO